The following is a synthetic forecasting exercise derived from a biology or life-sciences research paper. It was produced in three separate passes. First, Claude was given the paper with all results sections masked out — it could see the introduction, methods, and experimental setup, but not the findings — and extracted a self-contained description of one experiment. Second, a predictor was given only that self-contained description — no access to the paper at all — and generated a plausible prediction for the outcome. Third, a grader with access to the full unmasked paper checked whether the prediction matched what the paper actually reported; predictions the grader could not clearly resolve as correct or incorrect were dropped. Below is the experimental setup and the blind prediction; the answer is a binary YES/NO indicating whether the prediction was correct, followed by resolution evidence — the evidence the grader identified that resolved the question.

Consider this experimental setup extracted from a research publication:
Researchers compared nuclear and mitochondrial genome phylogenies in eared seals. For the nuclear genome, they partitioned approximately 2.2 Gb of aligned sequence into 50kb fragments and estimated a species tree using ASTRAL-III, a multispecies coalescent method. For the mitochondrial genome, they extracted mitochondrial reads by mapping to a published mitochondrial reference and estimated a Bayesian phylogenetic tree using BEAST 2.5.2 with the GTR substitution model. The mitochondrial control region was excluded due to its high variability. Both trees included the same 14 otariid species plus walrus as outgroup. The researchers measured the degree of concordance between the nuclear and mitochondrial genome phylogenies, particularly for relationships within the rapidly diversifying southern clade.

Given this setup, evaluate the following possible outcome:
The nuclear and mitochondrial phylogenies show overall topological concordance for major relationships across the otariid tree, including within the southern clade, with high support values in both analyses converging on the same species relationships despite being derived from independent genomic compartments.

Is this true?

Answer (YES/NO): NO